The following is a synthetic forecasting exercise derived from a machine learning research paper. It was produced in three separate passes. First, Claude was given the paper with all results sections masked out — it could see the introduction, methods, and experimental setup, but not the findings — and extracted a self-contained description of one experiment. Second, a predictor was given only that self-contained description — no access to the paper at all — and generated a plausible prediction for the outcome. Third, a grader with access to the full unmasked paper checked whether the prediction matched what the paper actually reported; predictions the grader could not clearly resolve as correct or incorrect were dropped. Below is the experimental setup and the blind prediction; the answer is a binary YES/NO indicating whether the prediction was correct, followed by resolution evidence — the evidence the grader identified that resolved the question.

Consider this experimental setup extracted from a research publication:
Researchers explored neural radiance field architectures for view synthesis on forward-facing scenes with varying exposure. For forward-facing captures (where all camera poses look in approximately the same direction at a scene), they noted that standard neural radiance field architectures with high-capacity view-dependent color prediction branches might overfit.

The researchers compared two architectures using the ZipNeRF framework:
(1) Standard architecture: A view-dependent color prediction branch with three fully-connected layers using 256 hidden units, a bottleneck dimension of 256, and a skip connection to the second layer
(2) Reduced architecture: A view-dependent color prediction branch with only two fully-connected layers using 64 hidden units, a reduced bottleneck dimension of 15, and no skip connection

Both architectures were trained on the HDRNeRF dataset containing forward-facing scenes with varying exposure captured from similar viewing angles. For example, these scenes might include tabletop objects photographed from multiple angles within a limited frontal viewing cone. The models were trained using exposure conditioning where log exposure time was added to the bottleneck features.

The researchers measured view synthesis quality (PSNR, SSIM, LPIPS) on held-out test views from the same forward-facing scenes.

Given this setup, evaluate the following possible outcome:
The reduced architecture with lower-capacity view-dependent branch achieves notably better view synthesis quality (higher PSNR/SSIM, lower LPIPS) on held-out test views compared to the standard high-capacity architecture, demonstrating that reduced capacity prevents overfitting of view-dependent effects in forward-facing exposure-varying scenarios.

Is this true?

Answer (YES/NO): YES